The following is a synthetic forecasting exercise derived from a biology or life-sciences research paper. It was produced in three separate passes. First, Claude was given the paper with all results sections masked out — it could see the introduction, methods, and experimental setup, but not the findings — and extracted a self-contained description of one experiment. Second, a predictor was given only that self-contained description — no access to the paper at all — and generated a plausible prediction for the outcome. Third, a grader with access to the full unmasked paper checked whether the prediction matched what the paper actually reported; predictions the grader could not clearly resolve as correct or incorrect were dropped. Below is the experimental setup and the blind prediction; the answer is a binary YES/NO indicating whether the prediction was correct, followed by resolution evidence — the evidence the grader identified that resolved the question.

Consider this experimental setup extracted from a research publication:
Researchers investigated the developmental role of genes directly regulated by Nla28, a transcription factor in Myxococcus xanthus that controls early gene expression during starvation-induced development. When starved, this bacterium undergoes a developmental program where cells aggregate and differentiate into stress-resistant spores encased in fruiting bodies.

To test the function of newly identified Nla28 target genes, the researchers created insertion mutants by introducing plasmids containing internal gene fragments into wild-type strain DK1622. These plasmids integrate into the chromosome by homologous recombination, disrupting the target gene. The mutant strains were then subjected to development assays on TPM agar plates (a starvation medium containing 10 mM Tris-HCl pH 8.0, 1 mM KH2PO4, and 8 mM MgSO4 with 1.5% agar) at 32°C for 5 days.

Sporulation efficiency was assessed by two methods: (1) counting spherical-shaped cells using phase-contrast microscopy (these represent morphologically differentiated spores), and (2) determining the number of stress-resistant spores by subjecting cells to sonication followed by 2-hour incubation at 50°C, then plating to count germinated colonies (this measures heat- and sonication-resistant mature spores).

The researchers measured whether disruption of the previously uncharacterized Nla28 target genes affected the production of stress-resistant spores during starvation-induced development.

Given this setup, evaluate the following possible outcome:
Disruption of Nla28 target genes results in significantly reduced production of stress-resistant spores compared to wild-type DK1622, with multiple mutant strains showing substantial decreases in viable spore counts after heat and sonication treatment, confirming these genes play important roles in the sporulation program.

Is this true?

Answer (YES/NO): YES